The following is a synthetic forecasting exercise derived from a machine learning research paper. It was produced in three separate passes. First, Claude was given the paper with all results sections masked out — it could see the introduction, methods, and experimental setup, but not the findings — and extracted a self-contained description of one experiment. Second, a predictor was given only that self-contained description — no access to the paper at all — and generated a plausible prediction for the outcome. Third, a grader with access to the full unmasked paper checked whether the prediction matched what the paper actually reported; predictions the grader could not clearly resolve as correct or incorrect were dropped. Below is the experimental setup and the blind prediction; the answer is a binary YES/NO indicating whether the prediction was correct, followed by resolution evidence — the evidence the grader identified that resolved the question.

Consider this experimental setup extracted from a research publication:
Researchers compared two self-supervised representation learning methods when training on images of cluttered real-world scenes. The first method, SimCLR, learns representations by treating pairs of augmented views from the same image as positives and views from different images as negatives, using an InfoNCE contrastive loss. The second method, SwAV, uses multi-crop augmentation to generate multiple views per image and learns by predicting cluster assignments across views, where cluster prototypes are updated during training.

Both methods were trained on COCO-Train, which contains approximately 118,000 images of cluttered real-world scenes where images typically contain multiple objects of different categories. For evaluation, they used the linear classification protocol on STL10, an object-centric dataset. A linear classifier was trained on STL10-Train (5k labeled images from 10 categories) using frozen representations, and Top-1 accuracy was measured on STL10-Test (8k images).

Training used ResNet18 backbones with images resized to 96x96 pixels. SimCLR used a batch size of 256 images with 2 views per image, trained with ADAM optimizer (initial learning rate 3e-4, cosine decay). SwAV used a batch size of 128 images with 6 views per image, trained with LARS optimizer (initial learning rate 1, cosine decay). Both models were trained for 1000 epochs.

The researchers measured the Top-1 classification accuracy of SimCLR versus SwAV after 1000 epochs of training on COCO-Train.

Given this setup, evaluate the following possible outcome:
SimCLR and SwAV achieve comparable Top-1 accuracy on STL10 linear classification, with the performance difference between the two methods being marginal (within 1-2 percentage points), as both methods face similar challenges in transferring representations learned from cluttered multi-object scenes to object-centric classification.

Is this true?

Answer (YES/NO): NO